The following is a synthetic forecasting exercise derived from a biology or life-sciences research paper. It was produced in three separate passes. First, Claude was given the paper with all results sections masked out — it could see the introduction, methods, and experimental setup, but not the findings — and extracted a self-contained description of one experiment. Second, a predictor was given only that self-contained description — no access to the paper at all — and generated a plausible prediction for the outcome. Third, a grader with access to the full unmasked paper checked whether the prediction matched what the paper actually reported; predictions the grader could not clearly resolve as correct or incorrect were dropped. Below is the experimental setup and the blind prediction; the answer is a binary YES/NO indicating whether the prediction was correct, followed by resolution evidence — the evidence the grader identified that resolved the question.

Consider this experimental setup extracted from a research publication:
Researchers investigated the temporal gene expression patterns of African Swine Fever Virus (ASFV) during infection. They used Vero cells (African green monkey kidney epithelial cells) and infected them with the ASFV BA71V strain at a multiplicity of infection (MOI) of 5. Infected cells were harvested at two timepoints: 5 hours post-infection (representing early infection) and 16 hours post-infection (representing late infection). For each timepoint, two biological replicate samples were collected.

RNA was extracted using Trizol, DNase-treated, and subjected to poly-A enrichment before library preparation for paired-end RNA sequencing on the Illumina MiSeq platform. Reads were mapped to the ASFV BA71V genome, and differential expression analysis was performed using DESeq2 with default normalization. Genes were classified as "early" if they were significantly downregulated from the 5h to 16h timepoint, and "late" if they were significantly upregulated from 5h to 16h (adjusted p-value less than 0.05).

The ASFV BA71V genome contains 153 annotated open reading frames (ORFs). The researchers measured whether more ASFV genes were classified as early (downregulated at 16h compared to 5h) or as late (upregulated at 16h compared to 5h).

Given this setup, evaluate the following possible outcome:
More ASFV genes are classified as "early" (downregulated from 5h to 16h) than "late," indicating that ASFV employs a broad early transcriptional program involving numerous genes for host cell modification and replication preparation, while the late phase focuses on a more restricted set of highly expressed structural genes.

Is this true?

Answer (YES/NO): NO